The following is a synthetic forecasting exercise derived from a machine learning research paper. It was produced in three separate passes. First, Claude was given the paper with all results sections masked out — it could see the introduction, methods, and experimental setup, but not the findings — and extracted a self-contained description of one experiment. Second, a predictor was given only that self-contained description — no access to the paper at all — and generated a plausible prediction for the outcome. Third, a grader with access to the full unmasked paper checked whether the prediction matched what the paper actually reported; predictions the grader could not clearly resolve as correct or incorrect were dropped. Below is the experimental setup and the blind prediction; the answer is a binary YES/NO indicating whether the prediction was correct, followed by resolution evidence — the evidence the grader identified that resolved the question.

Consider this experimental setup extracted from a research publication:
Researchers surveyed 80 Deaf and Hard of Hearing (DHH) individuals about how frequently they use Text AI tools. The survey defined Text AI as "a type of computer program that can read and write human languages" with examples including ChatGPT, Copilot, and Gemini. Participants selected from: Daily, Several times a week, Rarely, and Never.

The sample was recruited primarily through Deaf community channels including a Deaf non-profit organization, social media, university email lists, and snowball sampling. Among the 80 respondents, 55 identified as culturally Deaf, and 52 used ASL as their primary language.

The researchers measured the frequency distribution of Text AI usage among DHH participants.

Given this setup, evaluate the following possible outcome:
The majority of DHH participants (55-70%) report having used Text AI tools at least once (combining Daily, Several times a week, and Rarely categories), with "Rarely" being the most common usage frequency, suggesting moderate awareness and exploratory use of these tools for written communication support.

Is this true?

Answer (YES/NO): NO